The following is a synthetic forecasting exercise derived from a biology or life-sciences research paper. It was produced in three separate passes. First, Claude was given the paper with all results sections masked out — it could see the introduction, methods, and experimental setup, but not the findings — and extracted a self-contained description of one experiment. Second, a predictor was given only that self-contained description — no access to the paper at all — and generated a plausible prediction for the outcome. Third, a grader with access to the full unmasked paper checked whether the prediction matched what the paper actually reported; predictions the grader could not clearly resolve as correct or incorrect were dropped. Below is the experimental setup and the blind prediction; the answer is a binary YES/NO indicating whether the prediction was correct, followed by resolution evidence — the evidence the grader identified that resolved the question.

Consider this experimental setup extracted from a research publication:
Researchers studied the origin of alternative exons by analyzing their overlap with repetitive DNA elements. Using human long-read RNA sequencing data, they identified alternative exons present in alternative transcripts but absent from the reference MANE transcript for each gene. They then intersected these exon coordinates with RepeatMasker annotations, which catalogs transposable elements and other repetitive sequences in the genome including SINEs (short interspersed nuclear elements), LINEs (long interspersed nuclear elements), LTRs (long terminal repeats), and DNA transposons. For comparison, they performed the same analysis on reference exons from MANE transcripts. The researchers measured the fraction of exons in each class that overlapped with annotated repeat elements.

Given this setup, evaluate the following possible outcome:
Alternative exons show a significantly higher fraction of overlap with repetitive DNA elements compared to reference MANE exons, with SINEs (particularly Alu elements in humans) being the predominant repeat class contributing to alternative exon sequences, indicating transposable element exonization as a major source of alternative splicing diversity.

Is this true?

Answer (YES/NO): NO